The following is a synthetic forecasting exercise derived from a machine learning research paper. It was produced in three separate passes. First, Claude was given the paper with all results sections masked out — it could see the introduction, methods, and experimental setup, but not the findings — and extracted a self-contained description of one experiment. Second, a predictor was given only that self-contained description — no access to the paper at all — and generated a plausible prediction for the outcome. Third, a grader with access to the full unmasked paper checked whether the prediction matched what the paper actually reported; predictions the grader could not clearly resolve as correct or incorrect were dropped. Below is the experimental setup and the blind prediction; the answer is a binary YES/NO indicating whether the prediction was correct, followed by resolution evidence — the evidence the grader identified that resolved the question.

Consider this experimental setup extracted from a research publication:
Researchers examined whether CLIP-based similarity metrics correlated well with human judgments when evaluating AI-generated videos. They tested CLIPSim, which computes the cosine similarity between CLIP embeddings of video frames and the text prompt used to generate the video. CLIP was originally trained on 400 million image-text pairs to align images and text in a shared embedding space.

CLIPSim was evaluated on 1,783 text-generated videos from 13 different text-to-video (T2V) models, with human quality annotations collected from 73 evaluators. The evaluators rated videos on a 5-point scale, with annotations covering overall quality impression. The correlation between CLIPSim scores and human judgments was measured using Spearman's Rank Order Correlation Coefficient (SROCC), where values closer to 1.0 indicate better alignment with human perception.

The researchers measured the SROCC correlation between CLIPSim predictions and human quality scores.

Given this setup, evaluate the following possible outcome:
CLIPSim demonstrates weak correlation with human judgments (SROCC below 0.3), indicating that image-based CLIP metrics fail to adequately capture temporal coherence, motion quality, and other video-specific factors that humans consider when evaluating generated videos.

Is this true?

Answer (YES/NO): YES